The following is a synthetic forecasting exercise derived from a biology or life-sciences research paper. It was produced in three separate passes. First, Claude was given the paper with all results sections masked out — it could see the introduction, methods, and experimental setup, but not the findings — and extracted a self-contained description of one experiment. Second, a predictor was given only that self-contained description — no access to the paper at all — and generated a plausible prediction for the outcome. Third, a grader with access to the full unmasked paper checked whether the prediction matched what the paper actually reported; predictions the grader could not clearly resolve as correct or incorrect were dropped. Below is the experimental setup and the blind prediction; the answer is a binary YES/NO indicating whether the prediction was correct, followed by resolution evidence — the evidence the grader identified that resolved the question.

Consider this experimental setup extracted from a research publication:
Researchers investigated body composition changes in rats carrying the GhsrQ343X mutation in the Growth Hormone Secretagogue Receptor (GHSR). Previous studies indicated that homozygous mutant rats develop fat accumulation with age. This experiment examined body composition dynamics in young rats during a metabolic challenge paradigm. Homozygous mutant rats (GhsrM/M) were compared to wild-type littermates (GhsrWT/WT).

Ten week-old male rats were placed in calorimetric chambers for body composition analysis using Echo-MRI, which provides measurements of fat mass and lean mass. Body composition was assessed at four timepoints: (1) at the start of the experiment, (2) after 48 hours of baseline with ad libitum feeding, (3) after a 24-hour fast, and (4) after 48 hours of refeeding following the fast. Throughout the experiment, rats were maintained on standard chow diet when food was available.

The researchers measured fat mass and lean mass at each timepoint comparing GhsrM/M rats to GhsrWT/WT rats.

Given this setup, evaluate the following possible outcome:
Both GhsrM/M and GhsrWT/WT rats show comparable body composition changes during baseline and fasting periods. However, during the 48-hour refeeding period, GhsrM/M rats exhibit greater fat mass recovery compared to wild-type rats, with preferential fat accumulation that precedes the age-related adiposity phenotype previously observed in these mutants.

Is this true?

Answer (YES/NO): NO